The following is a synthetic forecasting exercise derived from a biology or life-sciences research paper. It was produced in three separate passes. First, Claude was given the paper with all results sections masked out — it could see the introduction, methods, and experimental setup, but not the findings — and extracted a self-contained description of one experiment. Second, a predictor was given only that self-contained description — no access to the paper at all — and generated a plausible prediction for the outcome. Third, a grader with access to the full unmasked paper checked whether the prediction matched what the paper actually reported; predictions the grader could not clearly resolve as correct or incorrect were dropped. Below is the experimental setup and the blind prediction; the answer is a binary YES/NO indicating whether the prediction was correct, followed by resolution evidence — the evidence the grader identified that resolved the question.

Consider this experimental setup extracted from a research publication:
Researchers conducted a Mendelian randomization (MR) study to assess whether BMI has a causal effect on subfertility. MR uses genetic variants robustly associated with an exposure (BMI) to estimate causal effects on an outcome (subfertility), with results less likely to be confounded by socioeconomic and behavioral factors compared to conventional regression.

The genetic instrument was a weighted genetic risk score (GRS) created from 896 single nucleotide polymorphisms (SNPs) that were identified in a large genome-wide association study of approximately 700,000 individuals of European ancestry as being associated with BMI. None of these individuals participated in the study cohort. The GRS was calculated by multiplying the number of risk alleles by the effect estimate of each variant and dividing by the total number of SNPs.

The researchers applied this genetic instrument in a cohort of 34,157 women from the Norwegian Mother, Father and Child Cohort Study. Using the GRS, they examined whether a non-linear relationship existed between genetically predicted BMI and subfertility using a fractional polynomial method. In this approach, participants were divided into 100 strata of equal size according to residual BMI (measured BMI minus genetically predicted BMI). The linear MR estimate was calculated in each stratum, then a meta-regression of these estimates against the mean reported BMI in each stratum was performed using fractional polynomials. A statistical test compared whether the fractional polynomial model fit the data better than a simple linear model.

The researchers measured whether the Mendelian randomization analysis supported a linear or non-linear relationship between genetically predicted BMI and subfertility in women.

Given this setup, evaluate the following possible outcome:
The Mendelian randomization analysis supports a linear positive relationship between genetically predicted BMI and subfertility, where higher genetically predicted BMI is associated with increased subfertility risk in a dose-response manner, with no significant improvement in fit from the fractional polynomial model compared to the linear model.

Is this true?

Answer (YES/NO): NO